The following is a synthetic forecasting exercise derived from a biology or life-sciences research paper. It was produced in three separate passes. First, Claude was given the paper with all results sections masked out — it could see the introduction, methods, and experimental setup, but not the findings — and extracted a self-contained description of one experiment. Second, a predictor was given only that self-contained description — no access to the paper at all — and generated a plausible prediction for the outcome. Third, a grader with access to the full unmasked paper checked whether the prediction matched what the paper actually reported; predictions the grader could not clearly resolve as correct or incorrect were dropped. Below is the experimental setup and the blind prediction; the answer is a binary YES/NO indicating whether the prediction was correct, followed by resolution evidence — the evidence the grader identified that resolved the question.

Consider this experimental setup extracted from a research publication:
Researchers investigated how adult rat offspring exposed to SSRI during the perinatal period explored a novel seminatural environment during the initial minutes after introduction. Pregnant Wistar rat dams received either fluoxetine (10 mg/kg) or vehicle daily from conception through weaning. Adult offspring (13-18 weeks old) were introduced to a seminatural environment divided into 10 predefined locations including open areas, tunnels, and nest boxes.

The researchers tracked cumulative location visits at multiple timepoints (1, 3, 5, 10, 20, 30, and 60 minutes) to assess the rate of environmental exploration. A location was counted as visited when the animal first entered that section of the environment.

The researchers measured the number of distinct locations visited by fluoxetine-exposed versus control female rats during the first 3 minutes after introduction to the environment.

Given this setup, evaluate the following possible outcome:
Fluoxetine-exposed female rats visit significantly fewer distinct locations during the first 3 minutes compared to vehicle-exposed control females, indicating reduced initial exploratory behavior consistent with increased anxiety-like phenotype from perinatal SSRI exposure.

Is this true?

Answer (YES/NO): NO